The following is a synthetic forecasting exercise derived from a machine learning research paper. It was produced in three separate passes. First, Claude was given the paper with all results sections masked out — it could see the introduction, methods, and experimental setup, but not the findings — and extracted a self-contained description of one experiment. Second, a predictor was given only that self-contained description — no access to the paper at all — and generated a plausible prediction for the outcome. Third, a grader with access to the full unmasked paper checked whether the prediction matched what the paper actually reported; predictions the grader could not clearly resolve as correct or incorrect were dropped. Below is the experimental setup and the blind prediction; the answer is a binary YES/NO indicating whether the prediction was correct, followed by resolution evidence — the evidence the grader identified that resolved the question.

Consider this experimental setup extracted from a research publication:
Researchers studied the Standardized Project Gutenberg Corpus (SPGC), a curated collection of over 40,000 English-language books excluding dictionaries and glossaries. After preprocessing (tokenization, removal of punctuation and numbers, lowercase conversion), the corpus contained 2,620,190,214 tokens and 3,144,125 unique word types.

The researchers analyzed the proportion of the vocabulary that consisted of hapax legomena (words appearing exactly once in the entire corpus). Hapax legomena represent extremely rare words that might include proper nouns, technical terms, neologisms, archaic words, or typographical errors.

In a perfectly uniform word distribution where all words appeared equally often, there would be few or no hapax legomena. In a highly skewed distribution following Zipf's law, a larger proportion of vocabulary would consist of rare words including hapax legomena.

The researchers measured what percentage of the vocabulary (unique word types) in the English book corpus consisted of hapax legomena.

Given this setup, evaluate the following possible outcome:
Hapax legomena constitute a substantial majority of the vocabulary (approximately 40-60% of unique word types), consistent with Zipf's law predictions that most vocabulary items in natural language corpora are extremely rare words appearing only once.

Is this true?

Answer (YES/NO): NO